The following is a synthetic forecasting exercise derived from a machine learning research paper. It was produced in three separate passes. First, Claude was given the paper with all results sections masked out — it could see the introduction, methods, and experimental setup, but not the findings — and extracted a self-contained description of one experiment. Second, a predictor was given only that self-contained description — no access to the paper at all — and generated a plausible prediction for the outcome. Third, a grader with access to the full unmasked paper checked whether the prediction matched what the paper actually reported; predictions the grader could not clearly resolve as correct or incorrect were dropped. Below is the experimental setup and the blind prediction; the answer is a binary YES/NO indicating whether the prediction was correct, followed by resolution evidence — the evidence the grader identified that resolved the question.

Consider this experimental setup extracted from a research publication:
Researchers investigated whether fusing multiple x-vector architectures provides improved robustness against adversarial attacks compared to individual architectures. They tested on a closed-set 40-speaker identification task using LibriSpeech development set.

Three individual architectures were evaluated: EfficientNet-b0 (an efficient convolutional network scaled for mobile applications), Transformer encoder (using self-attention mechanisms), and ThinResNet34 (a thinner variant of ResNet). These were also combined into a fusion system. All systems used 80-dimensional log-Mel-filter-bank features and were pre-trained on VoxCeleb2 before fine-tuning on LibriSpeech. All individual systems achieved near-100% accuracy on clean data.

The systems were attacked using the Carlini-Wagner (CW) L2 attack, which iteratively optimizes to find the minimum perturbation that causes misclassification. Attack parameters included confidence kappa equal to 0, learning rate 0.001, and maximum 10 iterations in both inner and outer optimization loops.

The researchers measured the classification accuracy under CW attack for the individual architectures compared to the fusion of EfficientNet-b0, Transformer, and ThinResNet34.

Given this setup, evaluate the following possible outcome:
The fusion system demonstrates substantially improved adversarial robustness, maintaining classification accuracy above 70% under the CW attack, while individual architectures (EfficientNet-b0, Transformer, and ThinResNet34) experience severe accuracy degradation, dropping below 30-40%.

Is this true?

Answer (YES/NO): NO